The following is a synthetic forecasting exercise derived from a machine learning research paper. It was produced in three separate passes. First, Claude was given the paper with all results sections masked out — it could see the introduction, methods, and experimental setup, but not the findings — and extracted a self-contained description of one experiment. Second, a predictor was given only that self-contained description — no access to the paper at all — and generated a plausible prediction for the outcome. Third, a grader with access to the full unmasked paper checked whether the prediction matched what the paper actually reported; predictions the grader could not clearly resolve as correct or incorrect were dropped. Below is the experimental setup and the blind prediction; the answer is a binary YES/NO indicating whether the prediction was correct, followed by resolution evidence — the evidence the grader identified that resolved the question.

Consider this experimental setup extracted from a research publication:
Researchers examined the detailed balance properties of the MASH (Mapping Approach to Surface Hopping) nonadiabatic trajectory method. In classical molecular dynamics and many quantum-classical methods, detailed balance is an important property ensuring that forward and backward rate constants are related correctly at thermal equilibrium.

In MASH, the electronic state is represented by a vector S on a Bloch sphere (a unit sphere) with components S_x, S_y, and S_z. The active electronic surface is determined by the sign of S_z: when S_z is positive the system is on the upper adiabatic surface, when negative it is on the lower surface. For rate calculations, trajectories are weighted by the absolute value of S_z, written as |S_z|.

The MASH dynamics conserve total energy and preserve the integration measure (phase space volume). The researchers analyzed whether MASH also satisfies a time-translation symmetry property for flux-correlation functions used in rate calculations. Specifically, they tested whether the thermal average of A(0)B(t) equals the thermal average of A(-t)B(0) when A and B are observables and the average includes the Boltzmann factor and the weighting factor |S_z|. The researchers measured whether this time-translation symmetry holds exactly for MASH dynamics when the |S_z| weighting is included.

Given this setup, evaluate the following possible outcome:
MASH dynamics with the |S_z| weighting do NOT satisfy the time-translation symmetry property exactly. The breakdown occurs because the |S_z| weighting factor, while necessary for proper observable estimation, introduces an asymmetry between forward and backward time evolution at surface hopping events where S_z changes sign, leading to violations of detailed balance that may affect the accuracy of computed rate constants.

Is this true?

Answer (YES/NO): YES